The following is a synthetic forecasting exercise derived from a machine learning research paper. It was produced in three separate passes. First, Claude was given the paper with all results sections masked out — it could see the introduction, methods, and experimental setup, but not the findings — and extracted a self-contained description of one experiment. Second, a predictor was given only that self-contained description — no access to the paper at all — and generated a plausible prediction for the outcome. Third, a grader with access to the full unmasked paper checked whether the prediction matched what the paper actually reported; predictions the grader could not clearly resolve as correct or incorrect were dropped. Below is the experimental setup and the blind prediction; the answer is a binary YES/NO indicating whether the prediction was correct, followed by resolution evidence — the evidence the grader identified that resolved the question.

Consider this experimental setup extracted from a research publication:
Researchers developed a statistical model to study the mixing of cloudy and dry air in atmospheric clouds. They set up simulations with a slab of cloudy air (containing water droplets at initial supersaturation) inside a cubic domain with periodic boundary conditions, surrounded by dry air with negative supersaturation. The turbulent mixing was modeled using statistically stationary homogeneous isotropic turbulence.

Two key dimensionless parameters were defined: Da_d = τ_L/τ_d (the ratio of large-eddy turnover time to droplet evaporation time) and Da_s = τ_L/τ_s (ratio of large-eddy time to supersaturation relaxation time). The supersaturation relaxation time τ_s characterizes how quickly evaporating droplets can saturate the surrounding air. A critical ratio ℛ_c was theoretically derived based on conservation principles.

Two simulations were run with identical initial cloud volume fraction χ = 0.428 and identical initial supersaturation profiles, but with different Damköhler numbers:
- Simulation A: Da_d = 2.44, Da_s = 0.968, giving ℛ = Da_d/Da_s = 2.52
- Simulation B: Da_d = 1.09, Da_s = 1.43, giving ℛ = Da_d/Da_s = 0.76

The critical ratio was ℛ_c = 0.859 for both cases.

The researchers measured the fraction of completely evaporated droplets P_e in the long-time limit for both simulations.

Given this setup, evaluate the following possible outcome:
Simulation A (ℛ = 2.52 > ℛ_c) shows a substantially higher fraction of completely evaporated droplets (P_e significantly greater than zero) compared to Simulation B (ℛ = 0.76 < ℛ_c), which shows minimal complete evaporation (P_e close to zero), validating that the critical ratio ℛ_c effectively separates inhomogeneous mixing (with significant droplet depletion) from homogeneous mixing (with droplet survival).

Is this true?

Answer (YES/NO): YES